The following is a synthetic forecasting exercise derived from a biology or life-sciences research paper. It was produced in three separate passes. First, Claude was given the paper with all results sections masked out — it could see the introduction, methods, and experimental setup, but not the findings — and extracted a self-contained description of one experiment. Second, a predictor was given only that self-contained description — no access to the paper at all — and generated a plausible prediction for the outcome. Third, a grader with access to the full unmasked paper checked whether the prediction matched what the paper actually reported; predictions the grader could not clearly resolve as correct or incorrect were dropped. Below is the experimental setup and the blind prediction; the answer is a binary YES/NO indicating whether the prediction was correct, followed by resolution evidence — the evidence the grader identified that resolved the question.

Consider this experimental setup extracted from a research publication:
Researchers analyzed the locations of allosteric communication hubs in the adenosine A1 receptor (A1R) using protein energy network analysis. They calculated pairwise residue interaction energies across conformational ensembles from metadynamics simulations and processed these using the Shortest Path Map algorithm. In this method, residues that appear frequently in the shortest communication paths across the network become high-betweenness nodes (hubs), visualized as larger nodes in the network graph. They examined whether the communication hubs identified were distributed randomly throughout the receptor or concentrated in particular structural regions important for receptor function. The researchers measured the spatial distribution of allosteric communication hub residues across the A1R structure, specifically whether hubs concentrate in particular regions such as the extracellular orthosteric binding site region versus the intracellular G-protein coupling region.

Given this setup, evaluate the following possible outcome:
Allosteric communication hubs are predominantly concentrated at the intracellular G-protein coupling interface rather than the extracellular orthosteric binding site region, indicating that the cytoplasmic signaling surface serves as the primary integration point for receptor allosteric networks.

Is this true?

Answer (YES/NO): NO